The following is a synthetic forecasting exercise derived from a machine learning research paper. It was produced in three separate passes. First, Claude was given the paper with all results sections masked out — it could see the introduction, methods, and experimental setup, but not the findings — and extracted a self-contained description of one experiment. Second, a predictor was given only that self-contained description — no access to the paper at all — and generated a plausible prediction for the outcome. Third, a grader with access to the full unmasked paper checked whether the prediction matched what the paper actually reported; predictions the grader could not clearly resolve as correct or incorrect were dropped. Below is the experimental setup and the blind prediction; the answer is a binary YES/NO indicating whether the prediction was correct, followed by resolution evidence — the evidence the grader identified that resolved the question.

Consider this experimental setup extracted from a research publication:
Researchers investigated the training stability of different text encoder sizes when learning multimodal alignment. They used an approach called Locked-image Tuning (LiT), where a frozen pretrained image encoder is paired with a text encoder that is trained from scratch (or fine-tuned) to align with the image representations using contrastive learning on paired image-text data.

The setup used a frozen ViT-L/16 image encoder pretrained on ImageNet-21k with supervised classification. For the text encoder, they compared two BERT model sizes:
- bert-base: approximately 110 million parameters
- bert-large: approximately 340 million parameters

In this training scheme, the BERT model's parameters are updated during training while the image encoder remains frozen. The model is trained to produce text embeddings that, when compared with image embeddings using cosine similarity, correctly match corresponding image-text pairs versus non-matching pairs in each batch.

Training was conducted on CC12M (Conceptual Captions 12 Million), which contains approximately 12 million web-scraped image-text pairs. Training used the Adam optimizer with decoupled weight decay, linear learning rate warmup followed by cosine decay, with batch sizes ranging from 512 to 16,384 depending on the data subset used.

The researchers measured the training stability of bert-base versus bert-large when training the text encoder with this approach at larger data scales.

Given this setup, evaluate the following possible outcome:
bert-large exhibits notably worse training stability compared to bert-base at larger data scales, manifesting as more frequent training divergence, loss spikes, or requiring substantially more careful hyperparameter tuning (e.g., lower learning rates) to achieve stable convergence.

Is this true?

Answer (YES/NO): YES